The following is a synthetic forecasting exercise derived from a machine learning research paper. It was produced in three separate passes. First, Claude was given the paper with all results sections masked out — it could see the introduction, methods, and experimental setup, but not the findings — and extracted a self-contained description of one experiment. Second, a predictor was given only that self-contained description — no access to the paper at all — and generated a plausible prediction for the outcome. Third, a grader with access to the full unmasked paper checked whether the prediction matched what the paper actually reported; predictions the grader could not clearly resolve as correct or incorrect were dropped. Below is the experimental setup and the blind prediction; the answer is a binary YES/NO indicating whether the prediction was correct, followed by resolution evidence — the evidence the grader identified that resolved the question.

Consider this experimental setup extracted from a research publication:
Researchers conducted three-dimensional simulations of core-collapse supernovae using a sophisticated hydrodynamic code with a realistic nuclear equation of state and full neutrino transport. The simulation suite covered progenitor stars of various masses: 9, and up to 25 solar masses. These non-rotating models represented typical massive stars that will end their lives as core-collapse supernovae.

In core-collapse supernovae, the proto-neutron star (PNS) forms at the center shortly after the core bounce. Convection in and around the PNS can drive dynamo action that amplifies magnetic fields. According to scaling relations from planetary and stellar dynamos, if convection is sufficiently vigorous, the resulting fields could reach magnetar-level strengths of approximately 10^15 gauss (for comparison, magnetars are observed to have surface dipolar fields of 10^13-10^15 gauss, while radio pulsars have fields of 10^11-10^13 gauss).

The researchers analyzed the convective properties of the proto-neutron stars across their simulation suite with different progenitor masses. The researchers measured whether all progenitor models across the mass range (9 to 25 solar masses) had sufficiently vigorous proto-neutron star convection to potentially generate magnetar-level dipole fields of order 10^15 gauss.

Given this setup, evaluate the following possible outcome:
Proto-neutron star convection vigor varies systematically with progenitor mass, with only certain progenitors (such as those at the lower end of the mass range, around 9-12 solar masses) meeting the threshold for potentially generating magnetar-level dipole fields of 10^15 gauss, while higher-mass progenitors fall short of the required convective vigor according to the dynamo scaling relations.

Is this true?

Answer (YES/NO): NO